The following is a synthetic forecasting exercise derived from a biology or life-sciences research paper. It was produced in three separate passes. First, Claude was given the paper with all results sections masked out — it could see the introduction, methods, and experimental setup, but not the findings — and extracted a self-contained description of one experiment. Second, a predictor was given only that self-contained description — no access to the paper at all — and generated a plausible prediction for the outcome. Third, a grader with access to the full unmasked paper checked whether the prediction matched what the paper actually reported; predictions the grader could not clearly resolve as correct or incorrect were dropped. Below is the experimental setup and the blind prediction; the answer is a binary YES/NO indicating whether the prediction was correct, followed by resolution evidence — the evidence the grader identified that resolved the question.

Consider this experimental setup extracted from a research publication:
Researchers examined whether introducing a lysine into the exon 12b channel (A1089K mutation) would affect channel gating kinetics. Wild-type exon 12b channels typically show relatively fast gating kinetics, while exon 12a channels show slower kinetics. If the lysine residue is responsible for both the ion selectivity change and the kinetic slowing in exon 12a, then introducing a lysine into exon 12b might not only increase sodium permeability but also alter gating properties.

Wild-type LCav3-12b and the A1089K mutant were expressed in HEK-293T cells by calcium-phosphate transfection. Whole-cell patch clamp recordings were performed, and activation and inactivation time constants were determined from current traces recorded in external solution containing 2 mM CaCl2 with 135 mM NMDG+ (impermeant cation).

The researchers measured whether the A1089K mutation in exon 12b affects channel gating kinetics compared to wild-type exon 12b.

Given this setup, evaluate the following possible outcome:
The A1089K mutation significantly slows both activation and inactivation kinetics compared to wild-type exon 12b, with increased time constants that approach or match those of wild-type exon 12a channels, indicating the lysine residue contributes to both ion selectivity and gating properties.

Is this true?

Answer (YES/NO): NO